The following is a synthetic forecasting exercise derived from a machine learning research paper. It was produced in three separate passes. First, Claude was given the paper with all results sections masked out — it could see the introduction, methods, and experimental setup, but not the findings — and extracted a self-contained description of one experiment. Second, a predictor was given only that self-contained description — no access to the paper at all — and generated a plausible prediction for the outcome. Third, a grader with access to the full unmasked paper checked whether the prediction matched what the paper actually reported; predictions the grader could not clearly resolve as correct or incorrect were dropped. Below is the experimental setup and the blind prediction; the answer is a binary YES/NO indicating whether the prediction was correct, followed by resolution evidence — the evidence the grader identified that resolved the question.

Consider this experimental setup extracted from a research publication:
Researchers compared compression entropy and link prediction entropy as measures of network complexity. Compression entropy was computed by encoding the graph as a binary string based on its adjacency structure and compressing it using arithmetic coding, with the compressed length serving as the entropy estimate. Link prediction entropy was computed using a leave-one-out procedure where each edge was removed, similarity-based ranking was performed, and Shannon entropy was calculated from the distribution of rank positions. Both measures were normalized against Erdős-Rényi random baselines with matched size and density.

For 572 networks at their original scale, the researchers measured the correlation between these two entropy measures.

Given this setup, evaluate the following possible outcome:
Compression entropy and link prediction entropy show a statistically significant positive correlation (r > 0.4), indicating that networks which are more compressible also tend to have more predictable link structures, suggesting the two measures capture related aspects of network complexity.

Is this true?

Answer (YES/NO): YES